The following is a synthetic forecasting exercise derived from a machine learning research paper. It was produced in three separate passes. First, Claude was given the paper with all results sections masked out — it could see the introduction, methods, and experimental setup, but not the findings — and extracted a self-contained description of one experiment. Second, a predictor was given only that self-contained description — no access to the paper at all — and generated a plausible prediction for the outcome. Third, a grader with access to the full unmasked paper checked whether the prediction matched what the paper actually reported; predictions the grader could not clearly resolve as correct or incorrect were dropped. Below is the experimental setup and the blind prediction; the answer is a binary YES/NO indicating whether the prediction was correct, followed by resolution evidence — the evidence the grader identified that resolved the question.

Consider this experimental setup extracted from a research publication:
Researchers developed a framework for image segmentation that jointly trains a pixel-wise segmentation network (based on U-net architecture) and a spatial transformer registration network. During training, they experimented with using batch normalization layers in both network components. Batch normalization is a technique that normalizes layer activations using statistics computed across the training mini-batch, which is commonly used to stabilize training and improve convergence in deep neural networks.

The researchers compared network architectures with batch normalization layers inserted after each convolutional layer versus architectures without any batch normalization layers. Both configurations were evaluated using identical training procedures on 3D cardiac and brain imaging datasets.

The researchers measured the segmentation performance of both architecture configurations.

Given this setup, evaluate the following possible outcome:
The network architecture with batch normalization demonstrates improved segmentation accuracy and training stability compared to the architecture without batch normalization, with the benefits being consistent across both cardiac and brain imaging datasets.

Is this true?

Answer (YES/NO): NO